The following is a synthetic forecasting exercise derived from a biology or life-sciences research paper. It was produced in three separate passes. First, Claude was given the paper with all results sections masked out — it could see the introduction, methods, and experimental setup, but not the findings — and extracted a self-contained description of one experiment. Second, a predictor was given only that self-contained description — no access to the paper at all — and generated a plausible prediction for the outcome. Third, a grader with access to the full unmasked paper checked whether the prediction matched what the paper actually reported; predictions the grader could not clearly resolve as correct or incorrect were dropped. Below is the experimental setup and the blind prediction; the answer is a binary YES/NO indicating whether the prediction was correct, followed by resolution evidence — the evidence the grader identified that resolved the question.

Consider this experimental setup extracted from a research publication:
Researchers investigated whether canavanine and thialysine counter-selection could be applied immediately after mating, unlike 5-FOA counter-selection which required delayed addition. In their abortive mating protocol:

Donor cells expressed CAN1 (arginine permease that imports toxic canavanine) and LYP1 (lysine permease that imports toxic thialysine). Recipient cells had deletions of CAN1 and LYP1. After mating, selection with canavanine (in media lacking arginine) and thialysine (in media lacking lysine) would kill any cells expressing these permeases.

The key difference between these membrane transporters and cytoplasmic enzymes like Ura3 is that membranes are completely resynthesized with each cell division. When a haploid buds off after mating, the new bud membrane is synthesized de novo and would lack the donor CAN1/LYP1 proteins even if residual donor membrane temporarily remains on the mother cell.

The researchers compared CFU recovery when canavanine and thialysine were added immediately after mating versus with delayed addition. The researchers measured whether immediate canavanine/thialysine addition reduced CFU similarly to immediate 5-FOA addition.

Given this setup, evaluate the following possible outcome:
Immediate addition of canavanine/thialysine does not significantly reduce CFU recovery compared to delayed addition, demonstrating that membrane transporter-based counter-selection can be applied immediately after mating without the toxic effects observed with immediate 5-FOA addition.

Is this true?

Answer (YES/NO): YES